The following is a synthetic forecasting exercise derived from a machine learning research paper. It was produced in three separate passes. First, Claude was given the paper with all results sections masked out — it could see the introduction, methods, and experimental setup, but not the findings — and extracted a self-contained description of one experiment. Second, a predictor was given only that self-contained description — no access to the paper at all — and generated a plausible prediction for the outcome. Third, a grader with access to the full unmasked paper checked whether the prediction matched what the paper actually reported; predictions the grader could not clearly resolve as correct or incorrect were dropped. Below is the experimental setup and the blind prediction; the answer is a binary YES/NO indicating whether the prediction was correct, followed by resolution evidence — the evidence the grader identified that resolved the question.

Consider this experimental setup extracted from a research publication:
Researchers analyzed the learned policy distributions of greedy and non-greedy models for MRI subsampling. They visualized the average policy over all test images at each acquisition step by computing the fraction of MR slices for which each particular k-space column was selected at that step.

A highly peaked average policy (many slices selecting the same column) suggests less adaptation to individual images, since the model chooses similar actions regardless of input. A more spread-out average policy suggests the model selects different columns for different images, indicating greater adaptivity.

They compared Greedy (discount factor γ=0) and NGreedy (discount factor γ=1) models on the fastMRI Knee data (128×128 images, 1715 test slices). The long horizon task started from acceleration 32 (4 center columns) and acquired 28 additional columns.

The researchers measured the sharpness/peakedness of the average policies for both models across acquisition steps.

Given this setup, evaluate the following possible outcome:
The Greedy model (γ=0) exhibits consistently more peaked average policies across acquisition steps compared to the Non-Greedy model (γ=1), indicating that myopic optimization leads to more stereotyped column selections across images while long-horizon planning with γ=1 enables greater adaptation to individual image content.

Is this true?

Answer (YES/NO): NO